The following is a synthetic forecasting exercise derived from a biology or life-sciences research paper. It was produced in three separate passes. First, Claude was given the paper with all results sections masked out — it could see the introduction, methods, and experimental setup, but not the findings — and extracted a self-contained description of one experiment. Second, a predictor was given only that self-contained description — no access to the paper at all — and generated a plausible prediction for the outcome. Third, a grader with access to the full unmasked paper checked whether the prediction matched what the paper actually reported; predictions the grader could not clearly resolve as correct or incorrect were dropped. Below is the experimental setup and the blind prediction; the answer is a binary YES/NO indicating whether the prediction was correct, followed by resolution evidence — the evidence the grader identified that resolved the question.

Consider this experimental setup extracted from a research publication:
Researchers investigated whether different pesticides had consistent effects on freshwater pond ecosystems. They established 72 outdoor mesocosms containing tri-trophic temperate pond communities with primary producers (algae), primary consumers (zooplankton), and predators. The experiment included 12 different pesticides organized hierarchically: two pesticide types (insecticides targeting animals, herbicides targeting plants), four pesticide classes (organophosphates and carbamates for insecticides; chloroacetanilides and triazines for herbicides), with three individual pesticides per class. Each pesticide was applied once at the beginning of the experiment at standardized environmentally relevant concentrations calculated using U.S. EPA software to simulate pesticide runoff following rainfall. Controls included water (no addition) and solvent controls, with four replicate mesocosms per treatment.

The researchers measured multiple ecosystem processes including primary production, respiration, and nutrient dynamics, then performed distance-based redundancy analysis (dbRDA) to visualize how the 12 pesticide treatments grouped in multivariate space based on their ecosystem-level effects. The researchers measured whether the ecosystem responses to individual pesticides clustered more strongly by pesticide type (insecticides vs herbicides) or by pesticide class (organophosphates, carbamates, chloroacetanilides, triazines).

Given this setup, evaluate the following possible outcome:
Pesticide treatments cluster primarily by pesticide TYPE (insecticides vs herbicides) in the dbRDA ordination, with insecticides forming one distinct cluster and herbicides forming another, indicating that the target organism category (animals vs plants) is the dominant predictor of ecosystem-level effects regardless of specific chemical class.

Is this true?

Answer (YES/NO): YES